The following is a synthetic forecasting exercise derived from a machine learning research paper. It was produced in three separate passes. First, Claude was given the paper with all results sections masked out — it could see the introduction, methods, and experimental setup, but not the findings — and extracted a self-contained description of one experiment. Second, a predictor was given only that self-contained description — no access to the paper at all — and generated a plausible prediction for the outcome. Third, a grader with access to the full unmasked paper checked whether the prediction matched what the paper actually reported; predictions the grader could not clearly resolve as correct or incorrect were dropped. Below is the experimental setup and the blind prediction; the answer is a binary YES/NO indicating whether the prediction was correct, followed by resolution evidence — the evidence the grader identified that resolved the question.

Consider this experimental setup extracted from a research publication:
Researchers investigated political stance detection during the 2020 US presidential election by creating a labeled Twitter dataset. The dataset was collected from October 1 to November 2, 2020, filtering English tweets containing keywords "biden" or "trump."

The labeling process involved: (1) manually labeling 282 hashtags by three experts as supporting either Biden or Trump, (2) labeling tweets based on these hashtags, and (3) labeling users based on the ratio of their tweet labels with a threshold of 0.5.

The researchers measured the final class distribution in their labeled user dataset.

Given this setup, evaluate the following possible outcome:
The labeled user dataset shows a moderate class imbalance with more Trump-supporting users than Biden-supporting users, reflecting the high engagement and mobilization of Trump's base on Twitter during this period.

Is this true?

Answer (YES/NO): NO